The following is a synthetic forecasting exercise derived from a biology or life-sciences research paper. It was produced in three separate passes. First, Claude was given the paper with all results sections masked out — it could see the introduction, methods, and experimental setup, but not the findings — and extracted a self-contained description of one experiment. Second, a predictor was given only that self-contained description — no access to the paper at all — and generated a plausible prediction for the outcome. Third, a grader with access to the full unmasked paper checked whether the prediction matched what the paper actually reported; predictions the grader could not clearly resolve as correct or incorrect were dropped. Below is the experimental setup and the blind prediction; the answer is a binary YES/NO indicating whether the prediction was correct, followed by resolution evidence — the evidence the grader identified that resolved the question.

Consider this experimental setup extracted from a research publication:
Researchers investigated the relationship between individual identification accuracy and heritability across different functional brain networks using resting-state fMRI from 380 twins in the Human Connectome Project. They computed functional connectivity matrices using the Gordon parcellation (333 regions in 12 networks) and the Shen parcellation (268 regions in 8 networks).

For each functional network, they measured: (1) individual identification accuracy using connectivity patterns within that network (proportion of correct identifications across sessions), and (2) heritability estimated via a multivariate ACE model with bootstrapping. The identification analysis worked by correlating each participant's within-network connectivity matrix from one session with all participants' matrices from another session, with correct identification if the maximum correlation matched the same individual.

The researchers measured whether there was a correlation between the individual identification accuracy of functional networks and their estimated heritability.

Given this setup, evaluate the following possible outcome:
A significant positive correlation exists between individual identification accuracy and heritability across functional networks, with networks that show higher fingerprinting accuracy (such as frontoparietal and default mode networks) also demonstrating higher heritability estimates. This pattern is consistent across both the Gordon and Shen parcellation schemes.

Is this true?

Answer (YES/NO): NO